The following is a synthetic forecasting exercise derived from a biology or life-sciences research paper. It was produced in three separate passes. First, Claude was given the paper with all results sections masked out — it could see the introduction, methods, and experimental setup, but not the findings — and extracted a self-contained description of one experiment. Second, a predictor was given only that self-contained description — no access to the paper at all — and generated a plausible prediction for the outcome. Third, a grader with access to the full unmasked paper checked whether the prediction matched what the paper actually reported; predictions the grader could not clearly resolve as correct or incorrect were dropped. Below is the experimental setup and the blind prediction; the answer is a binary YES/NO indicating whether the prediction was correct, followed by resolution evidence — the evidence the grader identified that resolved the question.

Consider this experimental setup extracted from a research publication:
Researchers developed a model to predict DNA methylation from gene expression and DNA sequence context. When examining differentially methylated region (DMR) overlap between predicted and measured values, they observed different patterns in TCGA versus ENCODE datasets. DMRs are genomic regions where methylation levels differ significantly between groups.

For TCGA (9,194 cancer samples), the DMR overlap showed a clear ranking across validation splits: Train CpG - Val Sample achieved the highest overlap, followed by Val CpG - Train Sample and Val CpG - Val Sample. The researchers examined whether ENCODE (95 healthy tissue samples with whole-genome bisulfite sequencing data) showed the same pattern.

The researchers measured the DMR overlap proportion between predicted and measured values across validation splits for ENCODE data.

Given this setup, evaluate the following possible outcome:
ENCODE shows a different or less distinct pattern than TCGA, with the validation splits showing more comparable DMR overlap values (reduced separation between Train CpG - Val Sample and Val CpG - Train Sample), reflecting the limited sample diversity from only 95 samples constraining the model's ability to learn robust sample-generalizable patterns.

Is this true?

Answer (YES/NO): NO